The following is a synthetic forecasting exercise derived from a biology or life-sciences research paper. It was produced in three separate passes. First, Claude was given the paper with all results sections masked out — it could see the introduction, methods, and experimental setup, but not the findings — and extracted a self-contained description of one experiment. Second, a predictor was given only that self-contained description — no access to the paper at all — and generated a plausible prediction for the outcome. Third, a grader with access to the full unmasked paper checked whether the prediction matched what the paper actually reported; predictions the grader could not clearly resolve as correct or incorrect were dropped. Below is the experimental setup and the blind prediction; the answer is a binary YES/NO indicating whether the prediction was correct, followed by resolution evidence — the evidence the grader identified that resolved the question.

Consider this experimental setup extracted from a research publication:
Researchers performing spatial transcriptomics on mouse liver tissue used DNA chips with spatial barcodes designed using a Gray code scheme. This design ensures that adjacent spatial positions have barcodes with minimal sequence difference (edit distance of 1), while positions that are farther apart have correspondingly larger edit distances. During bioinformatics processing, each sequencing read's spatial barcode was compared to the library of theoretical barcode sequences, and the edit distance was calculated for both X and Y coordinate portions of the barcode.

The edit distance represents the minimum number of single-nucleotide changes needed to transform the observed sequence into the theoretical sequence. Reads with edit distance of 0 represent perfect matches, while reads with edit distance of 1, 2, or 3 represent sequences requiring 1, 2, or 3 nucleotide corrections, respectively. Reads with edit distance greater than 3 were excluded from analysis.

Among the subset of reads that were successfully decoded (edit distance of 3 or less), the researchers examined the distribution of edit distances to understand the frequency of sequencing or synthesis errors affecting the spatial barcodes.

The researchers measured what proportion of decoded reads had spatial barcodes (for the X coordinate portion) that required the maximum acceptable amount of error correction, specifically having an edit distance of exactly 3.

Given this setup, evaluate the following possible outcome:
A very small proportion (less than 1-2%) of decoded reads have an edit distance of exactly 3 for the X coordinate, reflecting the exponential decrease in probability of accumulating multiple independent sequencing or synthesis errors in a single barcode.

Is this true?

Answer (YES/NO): YES